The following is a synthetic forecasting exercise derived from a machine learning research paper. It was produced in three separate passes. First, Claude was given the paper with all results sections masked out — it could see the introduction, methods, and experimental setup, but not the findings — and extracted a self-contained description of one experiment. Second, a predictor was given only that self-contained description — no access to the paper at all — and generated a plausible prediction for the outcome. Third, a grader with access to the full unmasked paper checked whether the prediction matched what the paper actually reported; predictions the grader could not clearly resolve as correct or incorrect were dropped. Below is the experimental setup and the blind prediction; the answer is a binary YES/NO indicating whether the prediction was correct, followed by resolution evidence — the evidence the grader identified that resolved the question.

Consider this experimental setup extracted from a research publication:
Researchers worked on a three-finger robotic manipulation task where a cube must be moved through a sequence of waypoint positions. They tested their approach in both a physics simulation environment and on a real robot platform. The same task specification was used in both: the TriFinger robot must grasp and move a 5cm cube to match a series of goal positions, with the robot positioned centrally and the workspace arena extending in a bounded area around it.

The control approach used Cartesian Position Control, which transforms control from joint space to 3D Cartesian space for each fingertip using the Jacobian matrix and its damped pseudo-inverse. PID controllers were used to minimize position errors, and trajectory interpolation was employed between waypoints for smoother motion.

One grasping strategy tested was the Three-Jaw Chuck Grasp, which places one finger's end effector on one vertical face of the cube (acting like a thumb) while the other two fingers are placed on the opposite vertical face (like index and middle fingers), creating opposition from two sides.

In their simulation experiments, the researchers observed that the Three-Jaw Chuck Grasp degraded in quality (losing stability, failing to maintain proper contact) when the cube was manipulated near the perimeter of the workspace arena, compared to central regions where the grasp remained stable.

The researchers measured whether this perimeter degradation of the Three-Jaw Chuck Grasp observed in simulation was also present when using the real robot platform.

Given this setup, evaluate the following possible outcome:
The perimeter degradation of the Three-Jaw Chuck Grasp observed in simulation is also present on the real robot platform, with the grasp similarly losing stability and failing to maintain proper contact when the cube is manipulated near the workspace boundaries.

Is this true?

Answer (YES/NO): YES